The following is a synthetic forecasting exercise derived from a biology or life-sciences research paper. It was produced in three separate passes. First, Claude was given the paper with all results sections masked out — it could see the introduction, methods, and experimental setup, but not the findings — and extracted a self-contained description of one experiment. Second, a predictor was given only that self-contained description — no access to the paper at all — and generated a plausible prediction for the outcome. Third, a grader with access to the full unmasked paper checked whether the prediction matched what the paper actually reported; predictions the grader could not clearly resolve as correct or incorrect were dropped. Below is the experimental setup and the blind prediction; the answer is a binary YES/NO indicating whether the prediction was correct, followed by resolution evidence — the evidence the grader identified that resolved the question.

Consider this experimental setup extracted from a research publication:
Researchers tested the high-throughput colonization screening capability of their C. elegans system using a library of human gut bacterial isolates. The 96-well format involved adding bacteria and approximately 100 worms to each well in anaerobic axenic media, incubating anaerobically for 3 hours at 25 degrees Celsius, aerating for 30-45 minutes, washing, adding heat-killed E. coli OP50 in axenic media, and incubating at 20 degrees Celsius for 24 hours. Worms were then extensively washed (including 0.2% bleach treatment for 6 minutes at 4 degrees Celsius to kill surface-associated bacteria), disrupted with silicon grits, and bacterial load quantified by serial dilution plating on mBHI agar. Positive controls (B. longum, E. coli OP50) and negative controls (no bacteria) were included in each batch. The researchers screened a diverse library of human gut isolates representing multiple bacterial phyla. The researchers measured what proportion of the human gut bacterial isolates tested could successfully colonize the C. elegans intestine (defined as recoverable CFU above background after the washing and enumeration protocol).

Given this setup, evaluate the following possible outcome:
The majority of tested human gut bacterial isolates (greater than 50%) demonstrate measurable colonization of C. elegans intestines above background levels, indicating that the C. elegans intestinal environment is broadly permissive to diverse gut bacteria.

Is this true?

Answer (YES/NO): NO